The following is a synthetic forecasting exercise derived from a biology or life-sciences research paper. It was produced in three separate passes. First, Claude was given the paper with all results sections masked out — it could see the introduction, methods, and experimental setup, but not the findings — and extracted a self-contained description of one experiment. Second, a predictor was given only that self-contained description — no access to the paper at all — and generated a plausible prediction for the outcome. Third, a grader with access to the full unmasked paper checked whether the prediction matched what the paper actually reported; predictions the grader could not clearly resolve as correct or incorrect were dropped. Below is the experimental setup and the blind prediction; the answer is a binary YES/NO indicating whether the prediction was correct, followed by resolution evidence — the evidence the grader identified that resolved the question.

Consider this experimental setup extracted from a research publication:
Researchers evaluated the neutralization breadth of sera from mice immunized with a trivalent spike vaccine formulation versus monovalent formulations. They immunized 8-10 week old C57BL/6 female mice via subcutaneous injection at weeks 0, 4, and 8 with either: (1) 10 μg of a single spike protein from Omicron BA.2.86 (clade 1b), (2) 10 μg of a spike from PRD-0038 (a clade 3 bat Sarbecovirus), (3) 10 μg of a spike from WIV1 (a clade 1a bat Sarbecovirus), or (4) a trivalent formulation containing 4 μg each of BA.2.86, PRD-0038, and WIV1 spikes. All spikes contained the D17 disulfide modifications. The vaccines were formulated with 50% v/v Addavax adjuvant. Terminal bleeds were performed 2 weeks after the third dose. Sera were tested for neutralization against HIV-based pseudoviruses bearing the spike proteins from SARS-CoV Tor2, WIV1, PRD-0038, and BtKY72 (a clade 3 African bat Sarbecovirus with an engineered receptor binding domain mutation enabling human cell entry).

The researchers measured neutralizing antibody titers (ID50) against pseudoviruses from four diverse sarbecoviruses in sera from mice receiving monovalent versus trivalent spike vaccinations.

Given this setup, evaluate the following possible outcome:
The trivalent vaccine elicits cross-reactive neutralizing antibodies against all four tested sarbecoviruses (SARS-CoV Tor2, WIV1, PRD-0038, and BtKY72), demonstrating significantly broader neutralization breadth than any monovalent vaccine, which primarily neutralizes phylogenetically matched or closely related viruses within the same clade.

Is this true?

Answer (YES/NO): YES